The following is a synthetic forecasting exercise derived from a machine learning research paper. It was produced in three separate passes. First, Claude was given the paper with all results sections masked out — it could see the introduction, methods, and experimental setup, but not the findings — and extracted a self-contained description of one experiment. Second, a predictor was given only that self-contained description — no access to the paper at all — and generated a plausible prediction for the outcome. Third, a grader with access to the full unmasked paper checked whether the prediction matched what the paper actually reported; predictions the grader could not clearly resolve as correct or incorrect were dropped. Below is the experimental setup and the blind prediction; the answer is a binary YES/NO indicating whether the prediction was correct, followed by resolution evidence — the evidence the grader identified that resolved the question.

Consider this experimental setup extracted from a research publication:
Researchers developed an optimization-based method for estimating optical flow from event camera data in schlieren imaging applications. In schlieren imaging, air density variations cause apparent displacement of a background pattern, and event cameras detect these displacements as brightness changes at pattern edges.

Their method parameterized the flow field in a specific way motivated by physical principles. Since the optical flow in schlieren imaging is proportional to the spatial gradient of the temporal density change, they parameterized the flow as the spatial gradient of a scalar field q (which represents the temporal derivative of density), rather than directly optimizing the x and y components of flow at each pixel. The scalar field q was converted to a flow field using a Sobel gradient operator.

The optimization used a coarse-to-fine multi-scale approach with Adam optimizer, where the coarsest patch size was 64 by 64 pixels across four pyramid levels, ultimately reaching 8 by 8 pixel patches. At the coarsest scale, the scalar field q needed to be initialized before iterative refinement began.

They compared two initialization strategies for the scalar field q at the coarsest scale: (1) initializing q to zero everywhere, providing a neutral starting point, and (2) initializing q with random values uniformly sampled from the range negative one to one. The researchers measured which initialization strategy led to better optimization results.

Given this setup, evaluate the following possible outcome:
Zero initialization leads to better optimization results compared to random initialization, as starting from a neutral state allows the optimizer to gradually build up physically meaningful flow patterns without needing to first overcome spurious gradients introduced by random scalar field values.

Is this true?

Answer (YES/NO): NO